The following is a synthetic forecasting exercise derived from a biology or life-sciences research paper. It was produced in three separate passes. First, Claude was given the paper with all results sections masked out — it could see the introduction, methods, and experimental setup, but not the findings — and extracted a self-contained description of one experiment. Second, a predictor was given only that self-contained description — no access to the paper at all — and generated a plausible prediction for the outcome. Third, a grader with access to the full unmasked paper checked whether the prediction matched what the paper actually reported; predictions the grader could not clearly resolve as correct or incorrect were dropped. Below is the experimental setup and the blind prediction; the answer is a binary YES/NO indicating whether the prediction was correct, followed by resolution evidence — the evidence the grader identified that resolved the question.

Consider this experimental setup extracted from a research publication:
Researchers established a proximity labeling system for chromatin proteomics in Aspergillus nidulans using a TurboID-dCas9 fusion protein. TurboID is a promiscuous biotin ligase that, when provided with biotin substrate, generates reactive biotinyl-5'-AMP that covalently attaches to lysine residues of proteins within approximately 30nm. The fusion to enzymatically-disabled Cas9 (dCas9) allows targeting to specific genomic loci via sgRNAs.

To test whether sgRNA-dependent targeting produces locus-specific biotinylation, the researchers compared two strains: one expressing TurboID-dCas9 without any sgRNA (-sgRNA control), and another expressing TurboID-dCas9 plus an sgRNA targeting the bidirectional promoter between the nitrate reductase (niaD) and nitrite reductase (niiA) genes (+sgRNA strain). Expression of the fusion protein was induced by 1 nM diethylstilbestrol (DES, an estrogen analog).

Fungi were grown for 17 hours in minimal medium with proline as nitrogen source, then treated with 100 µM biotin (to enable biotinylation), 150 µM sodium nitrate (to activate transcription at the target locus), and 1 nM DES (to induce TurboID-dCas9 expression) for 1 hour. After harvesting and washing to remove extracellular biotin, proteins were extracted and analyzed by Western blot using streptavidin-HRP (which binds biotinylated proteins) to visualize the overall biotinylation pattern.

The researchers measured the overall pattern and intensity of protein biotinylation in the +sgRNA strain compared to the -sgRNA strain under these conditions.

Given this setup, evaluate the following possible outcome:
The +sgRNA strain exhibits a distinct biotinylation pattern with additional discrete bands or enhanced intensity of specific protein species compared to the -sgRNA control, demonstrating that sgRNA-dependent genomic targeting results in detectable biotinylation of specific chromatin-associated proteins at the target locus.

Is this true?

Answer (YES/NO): YES